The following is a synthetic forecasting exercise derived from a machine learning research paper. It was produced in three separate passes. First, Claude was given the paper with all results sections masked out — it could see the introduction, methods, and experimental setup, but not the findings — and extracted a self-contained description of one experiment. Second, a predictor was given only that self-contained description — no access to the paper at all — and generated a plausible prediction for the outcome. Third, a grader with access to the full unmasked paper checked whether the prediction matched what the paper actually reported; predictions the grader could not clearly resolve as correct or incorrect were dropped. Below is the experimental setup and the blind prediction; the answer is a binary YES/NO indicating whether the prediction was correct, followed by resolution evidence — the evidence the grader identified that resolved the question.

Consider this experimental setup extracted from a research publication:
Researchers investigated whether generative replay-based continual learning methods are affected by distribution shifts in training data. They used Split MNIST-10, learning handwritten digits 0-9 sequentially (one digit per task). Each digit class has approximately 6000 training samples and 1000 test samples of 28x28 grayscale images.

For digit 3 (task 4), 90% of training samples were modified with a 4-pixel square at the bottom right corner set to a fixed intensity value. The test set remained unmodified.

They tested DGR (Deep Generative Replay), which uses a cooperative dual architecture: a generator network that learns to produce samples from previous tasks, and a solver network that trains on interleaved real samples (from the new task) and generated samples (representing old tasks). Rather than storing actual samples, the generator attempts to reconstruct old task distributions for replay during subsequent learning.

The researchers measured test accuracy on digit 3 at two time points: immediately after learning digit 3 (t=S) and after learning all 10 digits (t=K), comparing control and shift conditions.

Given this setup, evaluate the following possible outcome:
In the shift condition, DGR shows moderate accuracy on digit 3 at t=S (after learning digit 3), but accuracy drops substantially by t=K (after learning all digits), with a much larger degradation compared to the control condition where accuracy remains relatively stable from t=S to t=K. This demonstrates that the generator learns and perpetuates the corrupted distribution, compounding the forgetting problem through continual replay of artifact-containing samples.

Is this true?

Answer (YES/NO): NO